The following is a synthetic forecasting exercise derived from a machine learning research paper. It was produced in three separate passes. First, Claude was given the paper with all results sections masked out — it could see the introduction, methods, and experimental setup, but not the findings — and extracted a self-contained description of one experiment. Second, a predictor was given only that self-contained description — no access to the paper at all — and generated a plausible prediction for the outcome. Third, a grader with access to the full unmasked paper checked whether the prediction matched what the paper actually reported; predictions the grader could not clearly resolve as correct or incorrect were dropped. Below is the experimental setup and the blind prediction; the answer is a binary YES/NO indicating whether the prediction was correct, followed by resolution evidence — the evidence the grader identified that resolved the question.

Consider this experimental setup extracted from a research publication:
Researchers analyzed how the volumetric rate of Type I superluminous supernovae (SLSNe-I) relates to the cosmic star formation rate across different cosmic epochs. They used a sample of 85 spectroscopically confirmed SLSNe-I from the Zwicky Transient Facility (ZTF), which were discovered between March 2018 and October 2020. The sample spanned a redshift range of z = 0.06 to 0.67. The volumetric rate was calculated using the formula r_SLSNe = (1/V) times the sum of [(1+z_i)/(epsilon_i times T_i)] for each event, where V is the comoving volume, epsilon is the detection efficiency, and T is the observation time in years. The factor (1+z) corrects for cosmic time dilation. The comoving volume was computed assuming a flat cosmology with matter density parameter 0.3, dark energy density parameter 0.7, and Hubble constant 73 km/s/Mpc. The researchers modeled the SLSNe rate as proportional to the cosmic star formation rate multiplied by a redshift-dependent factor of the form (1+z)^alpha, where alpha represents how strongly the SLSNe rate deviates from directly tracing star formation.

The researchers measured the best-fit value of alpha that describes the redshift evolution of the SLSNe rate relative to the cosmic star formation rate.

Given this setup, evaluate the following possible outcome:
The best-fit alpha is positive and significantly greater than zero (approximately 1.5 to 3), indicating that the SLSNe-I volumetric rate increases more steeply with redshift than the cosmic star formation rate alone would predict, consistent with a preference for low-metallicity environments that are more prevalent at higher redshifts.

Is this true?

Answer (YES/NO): NO